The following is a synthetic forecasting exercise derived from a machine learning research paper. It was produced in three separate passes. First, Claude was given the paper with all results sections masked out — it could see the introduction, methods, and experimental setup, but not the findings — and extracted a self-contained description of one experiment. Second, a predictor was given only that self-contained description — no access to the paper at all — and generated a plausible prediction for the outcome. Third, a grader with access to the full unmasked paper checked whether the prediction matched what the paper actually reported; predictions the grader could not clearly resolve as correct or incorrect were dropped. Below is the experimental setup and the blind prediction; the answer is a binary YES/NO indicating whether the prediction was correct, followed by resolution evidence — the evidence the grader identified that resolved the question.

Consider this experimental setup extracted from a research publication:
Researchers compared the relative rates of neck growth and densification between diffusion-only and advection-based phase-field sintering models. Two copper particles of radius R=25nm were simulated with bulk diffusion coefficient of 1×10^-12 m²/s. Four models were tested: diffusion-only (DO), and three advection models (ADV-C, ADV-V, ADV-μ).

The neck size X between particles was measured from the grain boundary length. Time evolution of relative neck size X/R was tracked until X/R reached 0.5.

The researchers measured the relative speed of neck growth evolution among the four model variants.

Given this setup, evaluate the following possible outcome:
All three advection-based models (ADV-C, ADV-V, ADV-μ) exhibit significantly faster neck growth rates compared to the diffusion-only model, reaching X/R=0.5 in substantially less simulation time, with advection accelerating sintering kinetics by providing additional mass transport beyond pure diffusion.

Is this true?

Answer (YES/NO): YES